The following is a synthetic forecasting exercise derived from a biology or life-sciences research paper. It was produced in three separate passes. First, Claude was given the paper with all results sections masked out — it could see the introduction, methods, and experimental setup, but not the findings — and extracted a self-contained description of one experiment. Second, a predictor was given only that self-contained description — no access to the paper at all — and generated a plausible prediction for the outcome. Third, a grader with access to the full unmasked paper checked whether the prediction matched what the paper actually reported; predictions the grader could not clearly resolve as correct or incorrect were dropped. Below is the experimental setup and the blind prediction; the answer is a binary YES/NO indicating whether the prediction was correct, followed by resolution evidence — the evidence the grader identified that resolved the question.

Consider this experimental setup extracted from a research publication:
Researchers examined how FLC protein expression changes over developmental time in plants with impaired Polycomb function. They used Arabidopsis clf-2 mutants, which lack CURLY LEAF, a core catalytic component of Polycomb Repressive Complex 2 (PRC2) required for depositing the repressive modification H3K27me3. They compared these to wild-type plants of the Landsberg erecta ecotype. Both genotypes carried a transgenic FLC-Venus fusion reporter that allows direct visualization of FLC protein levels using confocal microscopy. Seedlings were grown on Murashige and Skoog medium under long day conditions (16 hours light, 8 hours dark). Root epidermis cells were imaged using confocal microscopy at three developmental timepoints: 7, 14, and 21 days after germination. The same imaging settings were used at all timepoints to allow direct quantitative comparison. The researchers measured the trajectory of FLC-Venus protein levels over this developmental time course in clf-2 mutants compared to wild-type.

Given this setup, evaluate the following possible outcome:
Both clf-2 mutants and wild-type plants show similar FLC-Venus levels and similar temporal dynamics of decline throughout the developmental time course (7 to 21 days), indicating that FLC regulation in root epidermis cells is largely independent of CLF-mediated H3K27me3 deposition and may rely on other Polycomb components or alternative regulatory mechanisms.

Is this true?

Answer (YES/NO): NO